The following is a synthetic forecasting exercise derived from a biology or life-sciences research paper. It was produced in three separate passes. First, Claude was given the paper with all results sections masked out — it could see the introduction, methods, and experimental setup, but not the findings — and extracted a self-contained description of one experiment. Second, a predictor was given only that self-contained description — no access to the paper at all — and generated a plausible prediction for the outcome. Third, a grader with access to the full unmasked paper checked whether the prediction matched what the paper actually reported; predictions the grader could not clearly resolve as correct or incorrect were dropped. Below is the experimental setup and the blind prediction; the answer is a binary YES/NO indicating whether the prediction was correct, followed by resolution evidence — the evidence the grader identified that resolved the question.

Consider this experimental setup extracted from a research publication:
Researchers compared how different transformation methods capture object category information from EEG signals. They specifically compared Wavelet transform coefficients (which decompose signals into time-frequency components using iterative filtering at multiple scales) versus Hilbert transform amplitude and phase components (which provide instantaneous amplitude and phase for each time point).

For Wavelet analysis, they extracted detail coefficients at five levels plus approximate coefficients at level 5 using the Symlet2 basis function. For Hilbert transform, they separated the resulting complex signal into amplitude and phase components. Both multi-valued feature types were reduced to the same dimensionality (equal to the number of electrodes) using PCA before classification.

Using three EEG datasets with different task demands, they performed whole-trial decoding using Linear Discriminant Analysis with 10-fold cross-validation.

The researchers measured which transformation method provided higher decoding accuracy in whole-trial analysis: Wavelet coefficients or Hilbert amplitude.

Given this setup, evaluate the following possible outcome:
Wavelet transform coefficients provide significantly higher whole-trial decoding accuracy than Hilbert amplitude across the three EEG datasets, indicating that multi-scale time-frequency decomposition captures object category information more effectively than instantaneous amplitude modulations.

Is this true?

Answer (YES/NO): YES